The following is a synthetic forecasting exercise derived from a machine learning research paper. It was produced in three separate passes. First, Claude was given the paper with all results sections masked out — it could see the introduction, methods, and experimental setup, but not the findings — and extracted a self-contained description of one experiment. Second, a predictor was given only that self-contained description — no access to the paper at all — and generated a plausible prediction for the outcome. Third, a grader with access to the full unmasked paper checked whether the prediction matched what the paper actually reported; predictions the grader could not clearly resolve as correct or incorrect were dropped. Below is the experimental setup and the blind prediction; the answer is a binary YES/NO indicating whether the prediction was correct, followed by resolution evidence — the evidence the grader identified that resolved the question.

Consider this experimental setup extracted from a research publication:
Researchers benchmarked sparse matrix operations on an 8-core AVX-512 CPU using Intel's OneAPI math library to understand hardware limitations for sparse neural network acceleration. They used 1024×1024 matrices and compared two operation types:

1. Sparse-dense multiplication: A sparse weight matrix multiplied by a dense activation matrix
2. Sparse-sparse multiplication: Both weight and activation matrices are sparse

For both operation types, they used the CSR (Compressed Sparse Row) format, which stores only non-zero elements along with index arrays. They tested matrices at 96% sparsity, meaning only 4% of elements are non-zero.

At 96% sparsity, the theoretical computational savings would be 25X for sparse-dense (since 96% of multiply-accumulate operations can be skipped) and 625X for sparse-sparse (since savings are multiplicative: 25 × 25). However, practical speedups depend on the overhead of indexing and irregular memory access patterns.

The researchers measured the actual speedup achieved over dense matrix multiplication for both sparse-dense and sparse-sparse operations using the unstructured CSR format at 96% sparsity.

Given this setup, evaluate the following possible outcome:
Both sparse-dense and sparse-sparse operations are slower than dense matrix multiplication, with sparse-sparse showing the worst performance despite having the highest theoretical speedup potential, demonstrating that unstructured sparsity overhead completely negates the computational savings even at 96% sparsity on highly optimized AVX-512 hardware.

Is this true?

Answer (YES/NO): NO